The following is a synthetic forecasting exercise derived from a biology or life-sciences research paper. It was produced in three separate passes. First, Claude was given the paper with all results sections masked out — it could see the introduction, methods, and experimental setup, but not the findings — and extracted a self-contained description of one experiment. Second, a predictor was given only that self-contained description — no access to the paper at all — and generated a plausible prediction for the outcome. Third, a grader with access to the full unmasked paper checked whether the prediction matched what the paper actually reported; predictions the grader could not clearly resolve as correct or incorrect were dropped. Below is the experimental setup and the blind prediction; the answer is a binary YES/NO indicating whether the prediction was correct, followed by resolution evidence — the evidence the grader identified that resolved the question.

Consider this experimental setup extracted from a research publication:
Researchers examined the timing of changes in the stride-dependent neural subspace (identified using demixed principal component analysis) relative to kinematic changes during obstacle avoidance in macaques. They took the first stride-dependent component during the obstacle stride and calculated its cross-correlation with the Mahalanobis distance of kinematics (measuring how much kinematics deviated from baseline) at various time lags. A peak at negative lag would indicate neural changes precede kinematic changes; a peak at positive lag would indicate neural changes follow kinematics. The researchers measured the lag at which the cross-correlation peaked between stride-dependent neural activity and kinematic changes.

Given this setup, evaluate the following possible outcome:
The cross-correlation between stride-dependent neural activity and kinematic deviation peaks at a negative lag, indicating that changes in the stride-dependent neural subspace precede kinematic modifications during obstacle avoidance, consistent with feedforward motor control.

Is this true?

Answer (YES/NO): YES